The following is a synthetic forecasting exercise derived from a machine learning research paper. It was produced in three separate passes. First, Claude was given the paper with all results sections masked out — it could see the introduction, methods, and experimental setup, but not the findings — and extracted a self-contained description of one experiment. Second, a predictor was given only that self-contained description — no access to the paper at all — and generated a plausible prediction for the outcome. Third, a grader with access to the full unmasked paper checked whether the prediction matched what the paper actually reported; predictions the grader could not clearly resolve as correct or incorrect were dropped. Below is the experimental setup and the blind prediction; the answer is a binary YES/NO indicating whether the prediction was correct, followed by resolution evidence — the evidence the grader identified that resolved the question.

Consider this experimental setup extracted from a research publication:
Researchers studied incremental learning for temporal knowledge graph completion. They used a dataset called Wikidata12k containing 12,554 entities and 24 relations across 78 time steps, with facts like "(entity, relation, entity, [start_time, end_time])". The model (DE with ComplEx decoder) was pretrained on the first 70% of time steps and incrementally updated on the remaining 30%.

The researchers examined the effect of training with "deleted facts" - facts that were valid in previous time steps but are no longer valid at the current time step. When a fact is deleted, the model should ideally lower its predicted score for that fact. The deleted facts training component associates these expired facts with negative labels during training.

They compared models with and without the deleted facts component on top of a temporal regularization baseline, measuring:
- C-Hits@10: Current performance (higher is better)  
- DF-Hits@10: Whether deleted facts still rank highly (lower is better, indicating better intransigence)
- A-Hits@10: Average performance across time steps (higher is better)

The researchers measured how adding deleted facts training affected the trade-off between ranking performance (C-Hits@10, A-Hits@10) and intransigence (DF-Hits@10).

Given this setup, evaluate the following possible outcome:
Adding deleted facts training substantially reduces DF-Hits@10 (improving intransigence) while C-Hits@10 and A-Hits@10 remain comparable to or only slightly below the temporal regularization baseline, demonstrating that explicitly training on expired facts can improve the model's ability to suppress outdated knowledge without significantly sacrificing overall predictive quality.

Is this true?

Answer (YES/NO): YES